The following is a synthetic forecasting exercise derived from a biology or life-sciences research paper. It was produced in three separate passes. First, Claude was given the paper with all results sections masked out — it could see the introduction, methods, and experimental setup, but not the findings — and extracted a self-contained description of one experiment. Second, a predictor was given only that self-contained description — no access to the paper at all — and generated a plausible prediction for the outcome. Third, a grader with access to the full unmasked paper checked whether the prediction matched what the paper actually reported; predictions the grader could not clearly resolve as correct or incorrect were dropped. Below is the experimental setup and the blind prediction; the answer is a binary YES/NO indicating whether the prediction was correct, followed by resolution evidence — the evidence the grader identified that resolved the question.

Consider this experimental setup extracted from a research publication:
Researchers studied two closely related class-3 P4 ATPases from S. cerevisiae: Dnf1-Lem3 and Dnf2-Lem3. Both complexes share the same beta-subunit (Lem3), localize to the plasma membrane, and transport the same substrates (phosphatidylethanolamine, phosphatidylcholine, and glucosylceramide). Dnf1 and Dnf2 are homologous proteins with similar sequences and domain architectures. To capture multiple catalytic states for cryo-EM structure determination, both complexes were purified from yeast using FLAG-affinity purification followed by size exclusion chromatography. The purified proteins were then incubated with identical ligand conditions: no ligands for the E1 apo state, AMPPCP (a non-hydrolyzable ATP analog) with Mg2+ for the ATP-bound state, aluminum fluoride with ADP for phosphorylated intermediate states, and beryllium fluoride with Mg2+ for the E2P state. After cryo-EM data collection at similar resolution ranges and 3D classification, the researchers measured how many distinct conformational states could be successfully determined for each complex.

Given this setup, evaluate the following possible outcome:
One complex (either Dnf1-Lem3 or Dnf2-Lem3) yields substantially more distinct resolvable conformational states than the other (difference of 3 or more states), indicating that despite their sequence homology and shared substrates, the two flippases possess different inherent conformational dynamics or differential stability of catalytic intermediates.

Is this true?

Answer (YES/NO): NO